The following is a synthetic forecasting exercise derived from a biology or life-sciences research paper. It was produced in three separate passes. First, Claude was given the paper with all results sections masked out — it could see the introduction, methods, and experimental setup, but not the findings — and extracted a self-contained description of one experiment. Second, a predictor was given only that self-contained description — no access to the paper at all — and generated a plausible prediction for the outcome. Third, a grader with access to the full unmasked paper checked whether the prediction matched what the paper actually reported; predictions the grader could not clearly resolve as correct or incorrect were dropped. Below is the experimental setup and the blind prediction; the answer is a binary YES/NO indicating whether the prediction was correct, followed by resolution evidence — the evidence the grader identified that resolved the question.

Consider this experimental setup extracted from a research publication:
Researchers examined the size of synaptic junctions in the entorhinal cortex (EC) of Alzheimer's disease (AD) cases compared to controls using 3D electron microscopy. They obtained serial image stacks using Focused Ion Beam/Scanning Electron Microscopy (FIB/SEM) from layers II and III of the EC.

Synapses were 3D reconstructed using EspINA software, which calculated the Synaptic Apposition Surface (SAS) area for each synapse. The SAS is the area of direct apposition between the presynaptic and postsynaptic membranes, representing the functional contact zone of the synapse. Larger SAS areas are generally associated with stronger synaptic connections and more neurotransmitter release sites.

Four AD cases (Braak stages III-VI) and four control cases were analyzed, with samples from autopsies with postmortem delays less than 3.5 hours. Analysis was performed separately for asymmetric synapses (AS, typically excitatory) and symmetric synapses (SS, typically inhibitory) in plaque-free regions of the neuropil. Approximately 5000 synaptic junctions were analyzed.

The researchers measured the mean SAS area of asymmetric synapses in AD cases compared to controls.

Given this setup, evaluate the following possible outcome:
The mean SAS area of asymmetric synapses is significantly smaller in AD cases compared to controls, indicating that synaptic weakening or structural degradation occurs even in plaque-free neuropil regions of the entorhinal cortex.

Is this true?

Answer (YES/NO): NO